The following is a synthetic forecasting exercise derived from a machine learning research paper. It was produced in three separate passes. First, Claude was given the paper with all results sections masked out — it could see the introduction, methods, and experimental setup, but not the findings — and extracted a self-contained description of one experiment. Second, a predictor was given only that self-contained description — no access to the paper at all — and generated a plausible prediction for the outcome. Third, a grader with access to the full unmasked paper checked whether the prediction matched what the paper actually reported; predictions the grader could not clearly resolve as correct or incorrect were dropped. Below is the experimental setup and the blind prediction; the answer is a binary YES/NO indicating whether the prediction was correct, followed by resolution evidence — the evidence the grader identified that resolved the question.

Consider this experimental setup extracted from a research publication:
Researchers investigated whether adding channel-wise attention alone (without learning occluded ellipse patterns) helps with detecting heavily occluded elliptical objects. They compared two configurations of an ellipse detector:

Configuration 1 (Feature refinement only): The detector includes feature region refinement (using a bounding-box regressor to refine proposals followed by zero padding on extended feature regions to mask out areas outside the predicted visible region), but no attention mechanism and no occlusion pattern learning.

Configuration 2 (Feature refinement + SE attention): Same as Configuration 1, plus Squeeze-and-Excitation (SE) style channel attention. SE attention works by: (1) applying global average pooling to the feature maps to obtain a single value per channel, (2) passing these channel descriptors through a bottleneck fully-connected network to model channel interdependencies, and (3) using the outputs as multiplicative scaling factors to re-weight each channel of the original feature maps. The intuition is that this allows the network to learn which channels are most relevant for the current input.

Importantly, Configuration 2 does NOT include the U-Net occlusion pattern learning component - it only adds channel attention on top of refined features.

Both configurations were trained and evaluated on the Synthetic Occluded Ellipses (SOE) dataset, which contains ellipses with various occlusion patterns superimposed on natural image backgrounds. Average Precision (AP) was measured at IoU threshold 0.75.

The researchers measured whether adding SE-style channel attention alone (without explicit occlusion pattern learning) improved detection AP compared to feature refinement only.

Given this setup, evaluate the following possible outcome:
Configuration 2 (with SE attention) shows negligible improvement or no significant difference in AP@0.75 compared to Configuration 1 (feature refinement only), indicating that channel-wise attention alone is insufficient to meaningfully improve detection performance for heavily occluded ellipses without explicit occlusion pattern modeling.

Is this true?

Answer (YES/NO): NO